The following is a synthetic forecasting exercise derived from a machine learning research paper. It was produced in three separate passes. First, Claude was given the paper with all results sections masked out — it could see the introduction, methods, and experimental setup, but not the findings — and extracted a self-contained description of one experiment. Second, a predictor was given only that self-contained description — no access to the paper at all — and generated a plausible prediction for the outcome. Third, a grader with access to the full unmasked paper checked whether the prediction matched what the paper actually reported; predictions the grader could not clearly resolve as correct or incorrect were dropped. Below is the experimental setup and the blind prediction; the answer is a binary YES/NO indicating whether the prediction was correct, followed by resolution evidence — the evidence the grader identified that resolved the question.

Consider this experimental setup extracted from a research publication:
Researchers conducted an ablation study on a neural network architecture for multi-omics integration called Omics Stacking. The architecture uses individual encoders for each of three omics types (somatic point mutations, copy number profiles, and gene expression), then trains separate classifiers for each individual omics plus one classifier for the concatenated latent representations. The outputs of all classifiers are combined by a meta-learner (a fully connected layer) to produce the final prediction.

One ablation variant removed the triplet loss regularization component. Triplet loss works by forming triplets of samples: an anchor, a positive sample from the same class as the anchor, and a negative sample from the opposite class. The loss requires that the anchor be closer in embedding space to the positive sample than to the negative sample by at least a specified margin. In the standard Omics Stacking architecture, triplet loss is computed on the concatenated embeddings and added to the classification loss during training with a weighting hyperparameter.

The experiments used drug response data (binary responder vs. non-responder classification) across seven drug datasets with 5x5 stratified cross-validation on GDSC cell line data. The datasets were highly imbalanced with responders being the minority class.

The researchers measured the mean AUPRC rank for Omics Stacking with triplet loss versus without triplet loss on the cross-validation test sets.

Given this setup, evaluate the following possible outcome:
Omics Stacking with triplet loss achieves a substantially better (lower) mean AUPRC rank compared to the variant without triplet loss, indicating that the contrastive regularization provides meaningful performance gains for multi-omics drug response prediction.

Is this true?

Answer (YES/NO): YES